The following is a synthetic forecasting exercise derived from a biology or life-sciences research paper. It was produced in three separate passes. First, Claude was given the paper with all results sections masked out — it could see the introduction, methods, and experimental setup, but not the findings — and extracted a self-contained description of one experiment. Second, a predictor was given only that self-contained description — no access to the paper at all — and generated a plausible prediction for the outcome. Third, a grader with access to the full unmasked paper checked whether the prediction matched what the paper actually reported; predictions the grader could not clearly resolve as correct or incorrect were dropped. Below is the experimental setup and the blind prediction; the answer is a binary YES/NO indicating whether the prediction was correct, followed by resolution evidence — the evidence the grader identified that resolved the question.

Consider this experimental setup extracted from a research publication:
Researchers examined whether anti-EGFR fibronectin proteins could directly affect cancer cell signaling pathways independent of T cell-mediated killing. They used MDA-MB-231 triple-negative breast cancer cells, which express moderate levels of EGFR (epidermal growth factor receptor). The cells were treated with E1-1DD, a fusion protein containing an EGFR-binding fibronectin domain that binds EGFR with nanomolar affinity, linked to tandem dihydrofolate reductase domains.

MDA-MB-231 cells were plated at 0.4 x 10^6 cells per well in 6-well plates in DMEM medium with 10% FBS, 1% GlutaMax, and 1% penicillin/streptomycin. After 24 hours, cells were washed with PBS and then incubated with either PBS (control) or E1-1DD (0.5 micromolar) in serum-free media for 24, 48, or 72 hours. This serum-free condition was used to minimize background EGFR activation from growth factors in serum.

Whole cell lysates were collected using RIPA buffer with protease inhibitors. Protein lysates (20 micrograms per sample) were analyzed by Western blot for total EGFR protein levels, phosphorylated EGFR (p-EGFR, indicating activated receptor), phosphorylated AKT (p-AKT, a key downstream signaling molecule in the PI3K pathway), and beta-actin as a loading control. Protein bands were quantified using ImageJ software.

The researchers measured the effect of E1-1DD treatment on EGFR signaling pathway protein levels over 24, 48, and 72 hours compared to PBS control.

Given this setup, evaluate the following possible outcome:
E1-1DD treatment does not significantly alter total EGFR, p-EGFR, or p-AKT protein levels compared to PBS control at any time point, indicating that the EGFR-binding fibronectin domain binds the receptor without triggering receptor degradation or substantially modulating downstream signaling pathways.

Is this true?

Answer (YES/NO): NO